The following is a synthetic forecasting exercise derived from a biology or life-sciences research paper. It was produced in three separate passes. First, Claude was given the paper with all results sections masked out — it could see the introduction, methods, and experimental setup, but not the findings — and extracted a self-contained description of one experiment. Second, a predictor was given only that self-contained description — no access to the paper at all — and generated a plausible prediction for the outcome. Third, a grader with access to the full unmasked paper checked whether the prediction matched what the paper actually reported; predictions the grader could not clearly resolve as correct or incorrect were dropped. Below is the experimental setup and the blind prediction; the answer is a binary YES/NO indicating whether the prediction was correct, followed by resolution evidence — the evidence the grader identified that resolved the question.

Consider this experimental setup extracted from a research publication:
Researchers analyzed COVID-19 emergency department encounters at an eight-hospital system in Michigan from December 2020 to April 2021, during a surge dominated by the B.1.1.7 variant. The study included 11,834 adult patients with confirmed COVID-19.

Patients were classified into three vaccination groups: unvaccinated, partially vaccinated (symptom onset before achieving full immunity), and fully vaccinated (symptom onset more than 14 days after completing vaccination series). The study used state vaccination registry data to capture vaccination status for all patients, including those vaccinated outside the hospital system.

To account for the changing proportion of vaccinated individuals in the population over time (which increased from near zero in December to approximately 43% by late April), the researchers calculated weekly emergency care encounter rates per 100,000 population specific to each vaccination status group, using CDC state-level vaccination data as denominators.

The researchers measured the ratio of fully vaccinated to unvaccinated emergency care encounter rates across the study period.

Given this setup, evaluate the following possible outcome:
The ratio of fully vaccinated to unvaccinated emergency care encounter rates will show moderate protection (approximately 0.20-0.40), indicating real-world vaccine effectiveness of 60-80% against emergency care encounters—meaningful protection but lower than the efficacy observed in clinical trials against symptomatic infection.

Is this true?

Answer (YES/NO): NO